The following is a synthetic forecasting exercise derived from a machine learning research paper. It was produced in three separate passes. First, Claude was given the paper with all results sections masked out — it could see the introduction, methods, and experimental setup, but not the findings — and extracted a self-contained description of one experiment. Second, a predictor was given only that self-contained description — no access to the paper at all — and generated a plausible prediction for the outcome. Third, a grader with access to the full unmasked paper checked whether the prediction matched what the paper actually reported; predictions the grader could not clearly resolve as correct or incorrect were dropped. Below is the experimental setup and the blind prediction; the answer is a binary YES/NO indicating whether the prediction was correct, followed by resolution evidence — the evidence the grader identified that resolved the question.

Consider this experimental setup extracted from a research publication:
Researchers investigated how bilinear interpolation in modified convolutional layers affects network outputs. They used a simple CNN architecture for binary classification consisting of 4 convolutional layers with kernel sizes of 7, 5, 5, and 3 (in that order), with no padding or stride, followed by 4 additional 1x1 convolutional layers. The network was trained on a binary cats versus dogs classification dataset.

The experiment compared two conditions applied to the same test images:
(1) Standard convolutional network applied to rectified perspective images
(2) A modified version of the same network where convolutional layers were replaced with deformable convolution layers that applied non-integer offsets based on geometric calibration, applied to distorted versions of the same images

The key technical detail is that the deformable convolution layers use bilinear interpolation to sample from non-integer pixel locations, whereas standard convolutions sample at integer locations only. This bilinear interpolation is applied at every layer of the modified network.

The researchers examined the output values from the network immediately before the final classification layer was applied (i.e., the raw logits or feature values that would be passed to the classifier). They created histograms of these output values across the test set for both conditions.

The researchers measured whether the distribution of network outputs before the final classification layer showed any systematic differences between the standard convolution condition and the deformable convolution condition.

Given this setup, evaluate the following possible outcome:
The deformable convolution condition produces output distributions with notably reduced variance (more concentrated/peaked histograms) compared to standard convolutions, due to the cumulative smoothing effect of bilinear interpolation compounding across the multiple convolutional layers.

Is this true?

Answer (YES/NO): NO